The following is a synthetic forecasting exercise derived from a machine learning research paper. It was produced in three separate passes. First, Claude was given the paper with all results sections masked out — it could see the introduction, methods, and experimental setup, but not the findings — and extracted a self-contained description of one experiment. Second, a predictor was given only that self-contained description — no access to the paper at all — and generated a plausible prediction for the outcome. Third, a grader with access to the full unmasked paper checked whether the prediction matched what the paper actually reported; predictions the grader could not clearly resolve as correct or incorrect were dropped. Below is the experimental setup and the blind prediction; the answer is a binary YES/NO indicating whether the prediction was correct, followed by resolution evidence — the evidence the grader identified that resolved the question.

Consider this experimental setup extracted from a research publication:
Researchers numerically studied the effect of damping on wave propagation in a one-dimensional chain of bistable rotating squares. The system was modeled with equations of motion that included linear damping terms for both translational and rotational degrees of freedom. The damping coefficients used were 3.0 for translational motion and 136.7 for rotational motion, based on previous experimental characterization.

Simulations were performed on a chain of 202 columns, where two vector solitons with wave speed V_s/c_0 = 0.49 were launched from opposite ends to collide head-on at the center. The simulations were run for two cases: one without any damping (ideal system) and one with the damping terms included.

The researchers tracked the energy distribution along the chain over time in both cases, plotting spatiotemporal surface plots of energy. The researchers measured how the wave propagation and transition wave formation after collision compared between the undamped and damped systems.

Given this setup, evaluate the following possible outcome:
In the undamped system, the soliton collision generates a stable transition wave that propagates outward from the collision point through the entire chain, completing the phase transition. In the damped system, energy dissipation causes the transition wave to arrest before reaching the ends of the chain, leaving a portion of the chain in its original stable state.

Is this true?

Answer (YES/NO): NO